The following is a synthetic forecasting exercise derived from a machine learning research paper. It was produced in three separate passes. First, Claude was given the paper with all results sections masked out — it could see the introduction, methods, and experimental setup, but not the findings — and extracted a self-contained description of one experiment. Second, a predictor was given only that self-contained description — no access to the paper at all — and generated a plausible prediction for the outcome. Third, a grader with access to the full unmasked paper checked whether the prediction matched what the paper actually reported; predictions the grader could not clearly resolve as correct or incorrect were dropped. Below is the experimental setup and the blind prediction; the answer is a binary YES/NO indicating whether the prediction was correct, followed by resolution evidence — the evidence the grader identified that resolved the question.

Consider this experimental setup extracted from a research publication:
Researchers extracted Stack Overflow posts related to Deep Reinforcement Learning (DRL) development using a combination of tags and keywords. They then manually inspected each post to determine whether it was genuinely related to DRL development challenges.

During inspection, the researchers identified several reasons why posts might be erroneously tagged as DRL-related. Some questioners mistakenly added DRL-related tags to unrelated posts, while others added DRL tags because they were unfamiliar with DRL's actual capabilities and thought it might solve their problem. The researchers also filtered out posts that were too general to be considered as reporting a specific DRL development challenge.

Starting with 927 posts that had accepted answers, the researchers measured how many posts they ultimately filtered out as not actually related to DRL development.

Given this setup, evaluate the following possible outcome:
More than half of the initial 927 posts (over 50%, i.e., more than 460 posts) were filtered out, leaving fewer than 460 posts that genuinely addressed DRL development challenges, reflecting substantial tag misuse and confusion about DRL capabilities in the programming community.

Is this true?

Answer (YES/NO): NO